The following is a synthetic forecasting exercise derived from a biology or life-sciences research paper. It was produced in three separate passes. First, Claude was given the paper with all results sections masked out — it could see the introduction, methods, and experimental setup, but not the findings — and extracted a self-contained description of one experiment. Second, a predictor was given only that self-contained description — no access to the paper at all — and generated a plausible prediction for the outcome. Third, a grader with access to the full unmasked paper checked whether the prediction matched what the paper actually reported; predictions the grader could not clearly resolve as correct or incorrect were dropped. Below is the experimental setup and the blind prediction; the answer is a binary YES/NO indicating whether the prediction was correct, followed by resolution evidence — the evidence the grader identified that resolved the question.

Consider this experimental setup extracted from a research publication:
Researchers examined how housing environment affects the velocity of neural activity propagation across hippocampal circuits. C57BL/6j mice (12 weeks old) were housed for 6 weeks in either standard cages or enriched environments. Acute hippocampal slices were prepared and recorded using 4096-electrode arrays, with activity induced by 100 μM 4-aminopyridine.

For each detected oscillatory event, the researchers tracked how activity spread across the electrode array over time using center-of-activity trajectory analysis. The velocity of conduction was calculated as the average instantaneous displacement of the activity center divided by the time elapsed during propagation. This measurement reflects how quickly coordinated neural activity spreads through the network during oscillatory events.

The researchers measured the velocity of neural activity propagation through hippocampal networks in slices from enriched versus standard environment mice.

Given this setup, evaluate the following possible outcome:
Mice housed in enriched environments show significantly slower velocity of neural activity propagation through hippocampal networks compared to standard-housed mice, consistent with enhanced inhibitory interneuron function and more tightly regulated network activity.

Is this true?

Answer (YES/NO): NO